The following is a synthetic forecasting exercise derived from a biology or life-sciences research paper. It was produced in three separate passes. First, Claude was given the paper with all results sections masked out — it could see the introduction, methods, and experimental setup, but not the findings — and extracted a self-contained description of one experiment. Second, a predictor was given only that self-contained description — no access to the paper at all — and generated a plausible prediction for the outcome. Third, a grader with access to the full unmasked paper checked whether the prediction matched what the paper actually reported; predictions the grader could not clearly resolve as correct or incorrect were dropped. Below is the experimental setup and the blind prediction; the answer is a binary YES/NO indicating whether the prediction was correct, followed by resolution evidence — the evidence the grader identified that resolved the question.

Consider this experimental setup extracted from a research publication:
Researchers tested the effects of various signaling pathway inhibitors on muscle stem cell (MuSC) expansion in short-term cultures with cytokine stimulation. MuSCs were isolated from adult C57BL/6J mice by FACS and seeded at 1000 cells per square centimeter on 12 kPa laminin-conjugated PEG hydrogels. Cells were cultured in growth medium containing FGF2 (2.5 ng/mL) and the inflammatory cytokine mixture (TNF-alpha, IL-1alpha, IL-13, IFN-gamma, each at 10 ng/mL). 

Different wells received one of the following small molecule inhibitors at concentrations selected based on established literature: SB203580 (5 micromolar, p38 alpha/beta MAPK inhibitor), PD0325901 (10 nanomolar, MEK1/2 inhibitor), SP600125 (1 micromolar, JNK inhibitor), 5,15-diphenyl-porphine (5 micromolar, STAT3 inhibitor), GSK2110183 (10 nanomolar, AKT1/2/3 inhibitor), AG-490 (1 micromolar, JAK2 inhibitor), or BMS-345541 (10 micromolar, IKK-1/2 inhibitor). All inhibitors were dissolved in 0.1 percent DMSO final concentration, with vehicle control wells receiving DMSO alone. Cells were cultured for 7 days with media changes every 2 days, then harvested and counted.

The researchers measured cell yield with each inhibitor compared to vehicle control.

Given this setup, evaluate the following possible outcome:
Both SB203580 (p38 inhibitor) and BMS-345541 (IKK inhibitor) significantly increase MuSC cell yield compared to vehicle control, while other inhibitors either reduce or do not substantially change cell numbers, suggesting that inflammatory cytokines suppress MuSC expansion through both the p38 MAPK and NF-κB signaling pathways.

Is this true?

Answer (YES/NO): NO